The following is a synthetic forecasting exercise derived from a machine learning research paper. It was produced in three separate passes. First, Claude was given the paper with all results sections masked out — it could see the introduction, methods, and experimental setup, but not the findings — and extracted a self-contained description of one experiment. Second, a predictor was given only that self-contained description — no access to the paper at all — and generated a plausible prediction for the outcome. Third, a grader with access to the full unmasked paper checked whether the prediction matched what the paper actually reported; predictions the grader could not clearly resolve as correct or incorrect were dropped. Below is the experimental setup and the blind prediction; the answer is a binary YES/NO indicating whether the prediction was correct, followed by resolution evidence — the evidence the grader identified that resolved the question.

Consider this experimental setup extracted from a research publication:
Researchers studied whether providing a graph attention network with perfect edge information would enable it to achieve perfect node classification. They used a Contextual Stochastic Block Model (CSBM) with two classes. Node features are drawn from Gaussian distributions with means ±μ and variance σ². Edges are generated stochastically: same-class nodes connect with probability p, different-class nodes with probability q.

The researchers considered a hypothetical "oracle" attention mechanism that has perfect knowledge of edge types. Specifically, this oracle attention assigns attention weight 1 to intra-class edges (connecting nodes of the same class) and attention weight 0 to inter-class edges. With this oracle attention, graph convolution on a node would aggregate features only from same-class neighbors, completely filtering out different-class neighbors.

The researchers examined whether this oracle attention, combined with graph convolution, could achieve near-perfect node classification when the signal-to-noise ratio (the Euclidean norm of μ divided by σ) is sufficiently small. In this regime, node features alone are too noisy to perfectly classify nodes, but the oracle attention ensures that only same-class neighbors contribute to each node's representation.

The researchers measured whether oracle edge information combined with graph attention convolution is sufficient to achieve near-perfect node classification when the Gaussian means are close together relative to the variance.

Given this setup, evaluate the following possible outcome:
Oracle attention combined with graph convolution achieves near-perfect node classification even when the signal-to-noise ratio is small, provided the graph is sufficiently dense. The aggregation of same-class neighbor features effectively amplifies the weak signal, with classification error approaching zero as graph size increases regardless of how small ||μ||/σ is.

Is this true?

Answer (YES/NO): NO